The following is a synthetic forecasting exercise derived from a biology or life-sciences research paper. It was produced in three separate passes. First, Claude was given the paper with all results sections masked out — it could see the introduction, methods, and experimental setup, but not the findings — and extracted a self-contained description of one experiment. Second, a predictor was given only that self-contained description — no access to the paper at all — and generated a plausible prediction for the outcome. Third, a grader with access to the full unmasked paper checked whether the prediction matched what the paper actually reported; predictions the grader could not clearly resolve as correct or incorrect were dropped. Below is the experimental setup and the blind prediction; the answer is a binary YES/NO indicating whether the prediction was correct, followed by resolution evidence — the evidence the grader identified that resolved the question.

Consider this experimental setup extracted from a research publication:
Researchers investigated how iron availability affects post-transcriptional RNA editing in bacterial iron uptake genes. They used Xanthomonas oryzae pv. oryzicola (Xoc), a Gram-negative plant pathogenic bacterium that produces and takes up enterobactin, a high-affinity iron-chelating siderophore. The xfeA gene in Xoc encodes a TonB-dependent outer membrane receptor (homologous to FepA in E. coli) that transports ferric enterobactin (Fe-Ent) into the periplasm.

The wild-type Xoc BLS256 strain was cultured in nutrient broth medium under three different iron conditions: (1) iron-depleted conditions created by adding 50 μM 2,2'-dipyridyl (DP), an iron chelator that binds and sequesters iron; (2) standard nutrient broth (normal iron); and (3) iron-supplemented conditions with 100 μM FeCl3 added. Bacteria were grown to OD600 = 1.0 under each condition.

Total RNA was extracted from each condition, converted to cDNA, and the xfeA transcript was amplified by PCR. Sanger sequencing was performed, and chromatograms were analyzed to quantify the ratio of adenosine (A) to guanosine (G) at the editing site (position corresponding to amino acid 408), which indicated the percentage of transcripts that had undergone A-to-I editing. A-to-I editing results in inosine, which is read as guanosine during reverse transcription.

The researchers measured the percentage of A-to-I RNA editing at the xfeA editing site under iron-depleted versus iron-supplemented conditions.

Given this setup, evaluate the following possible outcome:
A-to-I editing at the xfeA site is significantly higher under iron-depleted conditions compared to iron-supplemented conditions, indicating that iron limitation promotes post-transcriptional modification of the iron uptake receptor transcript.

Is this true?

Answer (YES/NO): YES